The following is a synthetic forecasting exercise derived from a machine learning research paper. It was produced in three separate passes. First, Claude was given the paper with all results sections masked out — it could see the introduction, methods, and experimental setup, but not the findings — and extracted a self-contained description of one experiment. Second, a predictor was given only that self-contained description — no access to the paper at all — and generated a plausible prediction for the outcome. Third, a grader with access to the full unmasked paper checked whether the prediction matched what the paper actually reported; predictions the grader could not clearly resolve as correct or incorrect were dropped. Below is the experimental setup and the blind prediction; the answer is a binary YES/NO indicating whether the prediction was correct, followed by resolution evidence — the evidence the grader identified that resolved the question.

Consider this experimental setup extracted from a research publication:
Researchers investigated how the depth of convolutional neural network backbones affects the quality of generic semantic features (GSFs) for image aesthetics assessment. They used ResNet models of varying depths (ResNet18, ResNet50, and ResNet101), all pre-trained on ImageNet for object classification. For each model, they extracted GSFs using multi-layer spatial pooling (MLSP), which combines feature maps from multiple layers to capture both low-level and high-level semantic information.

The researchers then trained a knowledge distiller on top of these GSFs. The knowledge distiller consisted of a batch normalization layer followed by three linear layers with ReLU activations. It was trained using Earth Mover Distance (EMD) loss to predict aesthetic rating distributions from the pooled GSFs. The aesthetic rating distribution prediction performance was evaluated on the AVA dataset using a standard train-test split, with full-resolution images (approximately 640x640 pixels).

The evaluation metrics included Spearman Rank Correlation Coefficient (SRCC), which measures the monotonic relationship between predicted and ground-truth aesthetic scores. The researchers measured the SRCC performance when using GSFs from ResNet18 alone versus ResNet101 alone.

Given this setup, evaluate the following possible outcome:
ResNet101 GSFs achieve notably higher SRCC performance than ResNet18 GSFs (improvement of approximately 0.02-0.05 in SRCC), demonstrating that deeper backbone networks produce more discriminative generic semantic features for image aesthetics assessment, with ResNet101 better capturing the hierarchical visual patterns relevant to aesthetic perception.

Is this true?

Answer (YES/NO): YES